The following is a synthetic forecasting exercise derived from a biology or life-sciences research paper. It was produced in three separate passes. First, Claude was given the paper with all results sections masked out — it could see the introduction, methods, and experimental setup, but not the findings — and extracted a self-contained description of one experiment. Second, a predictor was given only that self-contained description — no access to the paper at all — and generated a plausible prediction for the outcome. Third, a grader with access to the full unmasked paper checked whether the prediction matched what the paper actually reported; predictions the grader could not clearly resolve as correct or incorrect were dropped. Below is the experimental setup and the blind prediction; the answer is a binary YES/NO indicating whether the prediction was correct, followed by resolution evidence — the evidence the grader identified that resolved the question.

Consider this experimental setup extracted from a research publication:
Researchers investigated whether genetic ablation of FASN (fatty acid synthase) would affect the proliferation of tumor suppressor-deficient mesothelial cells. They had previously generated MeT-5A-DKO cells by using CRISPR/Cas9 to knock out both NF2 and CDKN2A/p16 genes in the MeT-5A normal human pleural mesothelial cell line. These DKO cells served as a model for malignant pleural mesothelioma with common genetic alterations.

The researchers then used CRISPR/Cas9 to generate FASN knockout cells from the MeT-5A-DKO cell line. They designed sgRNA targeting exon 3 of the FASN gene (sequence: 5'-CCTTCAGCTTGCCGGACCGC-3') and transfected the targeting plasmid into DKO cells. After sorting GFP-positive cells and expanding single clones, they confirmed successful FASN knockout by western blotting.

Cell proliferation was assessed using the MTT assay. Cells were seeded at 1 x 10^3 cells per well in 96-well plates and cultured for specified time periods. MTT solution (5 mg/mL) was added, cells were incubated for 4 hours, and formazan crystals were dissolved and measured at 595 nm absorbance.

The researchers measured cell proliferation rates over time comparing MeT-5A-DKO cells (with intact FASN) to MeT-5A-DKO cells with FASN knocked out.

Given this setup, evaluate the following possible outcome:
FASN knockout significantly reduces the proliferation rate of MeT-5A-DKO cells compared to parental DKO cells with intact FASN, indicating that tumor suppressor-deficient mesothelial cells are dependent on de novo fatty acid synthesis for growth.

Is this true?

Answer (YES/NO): YES